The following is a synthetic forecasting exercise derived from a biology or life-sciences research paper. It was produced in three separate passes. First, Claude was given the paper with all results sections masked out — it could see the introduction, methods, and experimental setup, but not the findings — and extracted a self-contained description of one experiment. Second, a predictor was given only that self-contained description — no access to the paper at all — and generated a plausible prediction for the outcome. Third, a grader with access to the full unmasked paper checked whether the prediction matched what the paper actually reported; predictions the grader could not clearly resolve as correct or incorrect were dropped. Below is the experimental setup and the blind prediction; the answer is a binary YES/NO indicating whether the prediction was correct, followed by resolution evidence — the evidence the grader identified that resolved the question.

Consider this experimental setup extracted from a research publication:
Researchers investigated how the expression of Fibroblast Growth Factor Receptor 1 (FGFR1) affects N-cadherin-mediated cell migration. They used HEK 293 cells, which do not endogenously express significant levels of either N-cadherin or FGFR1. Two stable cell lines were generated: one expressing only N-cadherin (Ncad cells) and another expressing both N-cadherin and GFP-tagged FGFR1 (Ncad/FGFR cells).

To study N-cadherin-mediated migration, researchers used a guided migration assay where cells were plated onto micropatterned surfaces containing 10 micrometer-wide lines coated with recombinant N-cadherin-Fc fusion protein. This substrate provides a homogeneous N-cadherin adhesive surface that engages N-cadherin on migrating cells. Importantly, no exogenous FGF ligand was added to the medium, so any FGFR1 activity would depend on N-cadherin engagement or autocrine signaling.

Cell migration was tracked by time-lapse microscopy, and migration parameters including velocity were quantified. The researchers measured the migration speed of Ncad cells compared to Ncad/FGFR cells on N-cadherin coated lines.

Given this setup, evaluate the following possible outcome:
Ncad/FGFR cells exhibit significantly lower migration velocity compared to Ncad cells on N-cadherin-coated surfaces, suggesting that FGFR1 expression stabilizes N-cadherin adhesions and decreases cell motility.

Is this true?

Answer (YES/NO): YES